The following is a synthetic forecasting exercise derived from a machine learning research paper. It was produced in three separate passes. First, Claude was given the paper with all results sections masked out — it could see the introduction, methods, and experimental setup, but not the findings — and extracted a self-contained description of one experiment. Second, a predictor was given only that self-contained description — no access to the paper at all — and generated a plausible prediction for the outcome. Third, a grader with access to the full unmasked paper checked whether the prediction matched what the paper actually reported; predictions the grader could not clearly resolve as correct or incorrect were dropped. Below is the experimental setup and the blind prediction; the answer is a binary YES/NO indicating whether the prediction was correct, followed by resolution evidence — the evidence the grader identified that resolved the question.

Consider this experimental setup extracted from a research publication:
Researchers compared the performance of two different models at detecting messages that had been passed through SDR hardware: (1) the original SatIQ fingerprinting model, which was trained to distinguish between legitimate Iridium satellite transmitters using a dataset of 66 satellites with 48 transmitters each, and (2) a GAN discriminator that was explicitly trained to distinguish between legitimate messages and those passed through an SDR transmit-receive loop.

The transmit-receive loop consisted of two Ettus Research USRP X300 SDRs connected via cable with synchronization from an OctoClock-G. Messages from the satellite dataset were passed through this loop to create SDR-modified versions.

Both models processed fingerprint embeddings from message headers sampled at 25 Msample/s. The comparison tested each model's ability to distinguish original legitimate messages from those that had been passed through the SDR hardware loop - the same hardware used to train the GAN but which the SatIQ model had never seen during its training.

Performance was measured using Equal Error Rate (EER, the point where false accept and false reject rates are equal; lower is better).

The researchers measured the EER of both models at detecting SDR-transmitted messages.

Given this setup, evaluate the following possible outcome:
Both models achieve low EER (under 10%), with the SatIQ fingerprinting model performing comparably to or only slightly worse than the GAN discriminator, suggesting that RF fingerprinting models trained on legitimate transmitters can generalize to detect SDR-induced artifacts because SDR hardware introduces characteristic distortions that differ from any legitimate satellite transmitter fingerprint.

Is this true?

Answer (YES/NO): NO